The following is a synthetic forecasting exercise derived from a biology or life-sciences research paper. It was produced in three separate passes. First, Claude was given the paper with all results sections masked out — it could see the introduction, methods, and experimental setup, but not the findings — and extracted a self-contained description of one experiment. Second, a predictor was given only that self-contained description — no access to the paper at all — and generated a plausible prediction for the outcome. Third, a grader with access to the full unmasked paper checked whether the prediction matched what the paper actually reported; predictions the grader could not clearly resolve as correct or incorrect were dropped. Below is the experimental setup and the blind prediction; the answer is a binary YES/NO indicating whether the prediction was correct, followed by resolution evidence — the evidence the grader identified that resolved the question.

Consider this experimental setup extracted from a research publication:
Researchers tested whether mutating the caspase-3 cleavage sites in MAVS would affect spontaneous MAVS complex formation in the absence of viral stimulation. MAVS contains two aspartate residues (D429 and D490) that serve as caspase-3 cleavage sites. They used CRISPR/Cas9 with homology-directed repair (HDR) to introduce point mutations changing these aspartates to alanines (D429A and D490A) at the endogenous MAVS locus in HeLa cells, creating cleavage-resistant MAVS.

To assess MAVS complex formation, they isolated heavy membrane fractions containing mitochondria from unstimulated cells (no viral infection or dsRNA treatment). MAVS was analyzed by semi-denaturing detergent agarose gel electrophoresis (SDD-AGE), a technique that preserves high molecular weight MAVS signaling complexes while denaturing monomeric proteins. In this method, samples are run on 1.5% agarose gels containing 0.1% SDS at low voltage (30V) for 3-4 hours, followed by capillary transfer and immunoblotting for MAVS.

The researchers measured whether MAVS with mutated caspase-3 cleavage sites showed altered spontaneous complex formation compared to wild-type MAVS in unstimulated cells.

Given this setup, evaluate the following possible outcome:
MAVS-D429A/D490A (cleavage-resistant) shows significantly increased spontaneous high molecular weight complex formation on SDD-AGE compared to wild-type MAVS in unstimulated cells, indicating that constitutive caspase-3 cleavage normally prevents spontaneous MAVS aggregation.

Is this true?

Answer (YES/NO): YES